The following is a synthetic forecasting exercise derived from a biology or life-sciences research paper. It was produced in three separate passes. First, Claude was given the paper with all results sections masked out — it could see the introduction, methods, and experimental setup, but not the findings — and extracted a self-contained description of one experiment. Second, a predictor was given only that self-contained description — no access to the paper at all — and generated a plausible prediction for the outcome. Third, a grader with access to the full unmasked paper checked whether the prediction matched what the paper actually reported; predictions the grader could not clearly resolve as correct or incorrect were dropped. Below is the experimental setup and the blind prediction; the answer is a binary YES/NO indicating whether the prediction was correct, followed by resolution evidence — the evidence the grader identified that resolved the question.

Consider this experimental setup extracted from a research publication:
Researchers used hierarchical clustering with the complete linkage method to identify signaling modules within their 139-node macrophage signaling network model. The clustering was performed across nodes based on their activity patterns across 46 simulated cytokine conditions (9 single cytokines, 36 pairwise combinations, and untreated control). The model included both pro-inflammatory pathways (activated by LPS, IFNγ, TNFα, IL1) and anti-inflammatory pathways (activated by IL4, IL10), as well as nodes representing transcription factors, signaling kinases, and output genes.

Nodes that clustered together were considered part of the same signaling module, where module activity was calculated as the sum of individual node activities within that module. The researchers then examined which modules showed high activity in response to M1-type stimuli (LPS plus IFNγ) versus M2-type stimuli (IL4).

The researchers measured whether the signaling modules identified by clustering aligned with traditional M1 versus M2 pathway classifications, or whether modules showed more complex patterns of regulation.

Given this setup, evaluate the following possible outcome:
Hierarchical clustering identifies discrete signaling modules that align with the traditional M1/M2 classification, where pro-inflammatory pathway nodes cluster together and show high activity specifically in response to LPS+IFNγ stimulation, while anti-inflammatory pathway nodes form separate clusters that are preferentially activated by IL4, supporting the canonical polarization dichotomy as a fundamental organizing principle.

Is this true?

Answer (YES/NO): NO